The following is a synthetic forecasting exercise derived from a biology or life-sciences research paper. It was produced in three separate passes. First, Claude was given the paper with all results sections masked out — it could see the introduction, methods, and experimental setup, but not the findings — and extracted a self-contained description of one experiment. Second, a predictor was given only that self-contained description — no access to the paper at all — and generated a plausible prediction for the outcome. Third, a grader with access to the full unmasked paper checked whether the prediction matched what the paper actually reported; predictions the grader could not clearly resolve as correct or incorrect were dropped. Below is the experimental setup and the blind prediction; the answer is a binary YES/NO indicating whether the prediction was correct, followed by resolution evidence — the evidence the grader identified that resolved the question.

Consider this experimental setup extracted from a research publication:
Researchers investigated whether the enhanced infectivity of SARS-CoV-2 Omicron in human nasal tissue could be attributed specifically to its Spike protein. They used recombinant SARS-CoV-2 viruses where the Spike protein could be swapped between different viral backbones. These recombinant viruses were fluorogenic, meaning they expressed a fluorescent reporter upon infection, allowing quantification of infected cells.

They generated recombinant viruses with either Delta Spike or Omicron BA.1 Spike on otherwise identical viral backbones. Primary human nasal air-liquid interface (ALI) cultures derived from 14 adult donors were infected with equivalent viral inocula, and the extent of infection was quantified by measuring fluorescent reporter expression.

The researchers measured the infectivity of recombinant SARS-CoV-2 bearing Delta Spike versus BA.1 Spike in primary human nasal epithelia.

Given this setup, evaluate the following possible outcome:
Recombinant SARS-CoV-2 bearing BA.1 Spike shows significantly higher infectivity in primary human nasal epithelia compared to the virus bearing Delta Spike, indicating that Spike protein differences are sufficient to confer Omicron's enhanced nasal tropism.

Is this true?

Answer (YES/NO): YES